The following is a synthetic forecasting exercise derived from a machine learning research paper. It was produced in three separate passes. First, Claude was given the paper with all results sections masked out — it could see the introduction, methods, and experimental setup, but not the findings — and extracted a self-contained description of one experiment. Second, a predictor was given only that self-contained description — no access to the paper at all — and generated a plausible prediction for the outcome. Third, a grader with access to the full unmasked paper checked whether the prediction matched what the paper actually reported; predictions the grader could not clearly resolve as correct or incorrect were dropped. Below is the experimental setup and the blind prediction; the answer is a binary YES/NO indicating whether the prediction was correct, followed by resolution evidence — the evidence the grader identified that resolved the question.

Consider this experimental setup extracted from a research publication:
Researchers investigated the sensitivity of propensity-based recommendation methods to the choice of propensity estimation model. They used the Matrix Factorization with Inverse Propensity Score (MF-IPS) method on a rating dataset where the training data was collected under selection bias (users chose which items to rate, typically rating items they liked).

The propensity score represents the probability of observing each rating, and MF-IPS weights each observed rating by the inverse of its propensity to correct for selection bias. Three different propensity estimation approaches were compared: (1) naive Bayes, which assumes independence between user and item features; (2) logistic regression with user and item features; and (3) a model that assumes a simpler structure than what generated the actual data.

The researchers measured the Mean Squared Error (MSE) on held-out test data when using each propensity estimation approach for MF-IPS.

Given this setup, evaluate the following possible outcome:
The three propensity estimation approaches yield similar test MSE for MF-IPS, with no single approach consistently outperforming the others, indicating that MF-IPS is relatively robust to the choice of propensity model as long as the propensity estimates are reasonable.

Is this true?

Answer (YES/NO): NO